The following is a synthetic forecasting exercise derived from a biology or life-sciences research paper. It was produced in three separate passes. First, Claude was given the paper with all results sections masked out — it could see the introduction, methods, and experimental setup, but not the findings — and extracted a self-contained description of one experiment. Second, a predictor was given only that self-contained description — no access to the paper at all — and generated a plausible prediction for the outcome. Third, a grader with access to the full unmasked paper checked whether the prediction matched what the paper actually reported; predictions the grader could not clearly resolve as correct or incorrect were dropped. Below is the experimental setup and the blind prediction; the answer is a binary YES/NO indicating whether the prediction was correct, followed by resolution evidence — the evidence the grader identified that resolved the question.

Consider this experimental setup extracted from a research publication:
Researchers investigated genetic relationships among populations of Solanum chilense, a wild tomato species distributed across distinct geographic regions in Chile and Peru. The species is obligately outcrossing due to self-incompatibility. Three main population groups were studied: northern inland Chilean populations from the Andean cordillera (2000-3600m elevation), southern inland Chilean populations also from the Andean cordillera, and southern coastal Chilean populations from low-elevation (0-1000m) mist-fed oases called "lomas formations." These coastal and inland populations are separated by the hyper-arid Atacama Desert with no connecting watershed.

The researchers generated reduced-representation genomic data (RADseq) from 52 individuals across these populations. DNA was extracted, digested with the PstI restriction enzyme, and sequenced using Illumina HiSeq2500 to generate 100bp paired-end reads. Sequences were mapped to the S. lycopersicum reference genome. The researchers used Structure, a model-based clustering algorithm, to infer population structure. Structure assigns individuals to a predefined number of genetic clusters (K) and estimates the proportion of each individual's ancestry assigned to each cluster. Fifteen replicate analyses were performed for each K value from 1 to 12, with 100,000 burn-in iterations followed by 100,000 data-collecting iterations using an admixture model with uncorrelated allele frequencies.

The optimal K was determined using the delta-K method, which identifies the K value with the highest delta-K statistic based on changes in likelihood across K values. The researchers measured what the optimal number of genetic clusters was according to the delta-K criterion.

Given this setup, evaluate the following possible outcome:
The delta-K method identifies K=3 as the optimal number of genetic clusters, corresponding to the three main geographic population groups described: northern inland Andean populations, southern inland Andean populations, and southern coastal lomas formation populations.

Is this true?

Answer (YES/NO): NO